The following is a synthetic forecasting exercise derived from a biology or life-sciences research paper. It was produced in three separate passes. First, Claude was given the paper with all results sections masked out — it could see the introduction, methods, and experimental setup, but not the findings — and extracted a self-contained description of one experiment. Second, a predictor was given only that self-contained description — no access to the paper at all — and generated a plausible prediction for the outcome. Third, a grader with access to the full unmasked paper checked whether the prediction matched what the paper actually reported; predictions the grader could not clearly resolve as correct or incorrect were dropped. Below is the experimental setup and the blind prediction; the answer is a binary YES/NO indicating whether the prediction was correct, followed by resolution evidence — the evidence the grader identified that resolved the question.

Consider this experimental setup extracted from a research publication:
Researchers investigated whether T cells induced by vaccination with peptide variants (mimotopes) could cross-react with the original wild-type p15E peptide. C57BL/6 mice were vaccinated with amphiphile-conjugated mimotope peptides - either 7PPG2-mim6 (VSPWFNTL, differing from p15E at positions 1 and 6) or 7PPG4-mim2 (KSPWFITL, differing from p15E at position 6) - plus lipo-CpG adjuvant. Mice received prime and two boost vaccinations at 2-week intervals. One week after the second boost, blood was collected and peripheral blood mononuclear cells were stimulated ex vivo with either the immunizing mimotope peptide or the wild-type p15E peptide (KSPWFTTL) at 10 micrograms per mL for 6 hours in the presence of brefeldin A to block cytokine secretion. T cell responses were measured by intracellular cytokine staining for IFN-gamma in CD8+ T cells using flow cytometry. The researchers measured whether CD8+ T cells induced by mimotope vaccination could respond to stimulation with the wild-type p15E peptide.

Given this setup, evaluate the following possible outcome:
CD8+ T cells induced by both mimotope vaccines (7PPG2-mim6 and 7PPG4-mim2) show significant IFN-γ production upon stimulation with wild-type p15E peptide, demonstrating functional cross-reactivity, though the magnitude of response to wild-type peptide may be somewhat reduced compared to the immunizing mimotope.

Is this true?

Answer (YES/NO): YES